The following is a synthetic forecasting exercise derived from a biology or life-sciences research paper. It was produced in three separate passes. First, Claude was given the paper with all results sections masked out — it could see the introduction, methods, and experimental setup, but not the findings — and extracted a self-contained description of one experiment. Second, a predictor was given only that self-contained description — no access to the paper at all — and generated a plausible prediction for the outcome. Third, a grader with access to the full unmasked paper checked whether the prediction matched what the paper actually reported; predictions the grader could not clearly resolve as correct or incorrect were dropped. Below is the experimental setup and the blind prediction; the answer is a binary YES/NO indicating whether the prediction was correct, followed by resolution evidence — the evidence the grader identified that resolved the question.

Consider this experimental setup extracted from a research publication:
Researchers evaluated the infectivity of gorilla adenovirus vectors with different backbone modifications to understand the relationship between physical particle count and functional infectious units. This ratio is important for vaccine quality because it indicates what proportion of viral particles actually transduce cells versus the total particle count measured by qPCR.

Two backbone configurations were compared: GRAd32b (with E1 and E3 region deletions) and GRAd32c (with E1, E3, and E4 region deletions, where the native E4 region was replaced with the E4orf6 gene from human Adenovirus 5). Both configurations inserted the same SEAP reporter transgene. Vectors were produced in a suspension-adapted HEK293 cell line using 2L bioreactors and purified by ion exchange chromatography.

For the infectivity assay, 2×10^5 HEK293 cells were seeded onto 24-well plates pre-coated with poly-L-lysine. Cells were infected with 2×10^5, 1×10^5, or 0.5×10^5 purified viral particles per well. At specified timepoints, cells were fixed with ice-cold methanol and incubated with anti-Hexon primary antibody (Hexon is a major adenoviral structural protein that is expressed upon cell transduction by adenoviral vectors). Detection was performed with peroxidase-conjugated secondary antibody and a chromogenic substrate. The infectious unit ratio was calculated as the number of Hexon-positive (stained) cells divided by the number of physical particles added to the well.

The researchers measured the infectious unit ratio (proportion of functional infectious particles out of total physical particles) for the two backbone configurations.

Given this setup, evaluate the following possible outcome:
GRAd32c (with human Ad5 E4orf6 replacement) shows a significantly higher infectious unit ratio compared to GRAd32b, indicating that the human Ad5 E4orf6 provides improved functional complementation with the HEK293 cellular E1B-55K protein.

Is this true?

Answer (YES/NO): NO